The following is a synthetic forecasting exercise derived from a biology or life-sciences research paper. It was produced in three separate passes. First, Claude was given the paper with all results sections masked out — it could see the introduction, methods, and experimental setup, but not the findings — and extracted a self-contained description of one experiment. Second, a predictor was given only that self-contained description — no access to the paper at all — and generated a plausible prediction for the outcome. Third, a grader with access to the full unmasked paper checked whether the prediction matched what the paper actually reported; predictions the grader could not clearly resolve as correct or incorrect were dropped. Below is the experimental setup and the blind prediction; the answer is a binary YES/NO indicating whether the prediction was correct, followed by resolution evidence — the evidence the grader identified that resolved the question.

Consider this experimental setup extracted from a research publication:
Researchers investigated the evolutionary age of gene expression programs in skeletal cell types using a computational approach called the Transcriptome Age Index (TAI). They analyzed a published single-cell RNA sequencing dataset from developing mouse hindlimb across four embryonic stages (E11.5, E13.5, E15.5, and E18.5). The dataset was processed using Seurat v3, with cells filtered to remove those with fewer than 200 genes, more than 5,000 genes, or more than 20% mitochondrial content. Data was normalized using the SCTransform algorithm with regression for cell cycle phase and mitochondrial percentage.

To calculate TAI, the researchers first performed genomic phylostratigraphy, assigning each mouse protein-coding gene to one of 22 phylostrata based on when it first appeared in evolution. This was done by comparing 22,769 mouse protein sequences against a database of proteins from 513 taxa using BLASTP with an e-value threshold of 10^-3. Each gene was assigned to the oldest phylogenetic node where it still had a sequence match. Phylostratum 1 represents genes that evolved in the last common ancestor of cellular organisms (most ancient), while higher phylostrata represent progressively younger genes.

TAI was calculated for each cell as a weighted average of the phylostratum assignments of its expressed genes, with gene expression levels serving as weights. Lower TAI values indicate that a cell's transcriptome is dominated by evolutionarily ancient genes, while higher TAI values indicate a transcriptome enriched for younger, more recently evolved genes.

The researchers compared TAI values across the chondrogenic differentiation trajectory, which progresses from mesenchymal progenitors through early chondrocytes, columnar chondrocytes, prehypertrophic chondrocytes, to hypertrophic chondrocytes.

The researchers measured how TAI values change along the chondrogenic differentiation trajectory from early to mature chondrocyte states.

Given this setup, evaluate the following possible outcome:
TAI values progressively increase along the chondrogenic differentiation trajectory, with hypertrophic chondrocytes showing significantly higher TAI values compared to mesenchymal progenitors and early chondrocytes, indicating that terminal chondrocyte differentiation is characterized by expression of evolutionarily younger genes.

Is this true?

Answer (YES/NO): YES